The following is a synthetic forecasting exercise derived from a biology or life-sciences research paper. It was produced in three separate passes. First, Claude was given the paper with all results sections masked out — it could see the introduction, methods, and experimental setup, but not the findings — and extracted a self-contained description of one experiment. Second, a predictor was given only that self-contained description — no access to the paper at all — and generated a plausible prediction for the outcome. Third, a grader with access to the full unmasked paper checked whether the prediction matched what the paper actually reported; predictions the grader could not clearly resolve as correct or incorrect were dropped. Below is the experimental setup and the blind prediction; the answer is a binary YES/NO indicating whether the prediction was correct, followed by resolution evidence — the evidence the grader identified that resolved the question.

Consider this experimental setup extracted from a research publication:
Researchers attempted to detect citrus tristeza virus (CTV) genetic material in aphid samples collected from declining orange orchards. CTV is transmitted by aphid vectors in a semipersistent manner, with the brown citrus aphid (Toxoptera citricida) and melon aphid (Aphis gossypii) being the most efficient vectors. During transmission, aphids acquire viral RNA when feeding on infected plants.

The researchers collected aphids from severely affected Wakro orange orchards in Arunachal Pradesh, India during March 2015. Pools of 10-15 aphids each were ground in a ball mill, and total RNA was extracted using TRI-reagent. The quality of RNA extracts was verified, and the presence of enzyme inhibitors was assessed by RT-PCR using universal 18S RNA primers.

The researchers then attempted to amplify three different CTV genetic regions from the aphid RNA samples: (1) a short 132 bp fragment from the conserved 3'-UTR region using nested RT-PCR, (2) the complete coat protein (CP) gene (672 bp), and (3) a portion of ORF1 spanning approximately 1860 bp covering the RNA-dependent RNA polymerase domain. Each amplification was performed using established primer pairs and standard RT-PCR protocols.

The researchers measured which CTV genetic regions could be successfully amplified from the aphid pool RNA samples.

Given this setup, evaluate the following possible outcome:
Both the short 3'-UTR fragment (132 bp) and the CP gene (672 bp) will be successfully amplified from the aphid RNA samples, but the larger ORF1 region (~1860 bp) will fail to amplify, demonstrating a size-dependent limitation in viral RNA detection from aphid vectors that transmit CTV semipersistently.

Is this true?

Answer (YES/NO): NO